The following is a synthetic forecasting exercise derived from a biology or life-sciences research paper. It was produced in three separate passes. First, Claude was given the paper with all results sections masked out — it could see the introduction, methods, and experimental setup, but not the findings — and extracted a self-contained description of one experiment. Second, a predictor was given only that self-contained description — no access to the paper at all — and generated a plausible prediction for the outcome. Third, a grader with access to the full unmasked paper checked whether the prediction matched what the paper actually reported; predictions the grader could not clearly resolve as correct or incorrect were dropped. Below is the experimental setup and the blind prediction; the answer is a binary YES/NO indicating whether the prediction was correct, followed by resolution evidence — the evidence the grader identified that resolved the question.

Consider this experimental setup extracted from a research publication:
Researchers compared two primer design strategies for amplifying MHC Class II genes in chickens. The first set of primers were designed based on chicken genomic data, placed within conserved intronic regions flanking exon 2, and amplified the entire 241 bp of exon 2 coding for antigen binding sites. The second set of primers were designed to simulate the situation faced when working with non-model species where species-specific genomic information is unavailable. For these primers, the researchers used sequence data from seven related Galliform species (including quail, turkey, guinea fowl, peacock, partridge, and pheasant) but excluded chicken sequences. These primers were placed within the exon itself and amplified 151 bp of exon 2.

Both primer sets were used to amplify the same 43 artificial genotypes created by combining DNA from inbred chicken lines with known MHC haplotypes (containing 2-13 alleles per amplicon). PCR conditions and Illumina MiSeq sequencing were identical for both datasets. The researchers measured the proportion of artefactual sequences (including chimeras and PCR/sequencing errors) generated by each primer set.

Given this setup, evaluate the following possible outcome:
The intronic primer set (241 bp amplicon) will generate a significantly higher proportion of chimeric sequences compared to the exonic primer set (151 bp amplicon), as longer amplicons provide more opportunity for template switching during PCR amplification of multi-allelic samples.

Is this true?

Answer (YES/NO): YES